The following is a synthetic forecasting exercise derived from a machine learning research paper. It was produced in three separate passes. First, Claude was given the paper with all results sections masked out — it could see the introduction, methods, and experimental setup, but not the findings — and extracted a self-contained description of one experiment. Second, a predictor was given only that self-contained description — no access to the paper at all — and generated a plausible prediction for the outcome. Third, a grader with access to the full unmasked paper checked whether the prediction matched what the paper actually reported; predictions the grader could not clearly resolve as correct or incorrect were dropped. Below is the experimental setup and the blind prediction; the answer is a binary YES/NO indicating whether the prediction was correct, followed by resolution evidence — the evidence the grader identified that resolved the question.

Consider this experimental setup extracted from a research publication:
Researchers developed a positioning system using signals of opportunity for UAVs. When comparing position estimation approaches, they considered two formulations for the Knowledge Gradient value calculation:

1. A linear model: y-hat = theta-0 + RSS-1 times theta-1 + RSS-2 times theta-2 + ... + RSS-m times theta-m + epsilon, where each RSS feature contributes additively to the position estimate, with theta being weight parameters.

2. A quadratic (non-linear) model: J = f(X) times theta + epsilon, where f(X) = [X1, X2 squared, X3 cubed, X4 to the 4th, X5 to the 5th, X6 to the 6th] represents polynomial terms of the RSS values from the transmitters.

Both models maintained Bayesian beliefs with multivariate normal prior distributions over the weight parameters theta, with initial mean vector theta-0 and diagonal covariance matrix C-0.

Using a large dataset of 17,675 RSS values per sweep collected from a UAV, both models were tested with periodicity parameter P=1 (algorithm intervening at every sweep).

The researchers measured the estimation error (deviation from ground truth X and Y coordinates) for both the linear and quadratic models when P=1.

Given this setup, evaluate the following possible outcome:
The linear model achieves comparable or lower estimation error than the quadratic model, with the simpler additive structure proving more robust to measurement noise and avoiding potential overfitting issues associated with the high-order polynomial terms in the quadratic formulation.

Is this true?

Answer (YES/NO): NO